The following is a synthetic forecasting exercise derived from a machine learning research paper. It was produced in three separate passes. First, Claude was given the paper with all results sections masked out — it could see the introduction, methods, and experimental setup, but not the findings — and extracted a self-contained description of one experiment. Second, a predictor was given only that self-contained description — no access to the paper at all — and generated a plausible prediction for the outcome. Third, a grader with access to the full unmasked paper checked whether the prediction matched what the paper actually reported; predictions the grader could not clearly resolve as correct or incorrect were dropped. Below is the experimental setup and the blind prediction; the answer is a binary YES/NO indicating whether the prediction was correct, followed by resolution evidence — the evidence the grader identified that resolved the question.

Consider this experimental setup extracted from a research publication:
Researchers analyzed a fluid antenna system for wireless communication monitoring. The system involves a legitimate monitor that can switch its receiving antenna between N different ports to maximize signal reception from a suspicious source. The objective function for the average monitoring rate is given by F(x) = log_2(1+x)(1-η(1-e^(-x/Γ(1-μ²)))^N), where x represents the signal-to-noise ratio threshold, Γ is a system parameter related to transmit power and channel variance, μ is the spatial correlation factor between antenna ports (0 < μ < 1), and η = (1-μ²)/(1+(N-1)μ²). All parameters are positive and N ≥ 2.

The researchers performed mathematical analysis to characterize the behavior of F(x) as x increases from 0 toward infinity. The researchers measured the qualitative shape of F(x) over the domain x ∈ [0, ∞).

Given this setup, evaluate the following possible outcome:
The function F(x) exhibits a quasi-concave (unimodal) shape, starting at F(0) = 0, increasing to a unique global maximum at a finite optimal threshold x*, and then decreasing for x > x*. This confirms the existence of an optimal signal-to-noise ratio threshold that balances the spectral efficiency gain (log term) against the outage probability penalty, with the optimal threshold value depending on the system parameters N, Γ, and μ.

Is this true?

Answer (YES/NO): YES